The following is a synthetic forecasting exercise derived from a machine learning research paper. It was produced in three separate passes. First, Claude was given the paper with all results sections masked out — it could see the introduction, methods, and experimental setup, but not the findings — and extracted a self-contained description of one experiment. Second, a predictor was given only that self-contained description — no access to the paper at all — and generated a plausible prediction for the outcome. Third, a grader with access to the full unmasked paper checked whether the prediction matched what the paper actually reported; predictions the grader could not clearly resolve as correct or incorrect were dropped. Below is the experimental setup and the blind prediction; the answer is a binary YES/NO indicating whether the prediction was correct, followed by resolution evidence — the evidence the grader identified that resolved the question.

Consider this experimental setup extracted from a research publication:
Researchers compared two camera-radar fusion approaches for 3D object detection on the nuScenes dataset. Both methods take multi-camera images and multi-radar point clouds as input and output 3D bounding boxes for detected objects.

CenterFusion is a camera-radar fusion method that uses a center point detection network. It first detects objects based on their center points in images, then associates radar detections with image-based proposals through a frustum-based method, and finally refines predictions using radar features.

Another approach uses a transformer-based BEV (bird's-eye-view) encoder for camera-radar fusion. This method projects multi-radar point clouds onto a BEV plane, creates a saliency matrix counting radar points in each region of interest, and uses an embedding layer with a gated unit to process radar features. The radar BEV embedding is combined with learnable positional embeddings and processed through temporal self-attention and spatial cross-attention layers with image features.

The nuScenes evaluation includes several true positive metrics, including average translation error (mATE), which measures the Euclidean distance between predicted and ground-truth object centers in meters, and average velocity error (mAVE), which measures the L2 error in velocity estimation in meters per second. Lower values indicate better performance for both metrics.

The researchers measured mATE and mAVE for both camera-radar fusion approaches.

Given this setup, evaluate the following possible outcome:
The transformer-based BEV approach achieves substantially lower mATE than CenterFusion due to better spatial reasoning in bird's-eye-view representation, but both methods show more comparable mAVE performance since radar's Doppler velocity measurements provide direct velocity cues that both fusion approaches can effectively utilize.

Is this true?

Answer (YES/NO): NO